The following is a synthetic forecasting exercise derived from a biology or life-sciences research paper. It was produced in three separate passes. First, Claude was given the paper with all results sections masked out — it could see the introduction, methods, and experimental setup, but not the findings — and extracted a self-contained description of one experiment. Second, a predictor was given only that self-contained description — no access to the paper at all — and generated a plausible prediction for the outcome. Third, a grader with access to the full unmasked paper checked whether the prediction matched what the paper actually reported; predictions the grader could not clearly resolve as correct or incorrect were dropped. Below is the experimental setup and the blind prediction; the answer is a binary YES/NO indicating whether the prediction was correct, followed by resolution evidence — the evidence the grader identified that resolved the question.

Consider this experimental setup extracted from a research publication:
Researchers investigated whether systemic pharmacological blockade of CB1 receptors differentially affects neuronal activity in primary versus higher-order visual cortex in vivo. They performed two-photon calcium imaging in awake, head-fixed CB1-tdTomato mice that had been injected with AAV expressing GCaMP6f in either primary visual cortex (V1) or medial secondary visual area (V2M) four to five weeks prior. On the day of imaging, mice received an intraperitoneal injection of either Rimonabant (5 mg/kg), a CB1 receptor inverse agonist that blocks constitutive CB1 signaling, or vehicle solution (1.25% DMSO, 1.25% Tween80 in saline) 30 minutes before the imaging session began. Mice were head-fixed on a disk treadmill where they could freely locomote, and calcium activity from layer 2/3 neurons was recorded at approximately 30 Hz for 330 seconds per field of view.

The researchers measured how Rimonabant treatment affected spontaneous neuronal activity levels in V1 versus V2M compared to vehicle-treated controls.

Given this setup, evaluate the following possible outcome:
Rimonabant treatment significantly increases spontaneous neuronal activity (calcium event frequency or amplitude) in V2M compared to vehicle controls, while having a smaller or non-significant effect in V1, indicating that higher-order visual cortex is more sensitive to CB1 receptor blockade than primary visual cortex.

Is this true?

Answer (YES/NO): NO